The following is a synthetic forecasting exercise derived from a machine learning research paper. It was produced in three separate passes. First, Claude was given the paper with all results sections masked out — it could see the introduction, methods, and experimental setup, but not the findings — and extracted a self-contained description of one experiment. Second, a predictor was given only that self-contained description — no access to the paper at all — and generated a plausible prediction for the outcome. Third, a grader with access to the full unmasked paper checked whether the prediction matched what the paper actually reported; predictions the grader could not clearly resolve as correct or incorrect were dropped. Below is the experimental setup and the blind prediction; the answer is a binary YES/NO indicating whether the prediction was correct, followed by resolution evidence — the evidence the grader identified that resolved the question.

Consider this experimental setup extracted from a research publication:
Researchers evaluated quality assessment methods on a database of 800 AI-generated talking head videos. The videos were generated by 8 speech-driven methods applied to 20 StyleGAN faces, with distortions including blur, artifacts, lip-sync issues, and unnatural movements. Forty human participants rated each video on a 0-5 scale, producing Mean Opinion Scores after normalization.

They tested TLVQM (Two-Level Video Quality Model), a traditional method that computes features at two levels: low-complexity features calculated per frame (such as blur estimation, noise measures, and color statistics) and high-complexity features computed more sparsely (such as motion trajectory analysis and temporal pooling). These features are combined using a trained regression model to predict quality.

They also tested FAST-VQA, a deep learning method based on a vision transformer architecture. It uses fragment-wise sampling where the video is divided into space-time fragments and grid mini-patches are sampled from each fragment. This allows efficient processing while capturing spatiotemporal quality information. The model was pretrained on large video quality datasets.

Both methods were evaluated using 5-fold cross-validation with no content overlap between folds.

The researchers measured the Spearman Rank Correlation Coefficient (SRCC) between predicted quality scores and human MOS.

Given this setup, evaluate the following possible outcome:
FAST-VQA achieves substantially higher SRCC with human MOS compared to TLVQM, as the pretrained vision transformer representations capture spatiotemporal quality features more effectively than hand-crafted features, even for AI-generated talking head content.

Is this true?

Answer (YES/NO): YES